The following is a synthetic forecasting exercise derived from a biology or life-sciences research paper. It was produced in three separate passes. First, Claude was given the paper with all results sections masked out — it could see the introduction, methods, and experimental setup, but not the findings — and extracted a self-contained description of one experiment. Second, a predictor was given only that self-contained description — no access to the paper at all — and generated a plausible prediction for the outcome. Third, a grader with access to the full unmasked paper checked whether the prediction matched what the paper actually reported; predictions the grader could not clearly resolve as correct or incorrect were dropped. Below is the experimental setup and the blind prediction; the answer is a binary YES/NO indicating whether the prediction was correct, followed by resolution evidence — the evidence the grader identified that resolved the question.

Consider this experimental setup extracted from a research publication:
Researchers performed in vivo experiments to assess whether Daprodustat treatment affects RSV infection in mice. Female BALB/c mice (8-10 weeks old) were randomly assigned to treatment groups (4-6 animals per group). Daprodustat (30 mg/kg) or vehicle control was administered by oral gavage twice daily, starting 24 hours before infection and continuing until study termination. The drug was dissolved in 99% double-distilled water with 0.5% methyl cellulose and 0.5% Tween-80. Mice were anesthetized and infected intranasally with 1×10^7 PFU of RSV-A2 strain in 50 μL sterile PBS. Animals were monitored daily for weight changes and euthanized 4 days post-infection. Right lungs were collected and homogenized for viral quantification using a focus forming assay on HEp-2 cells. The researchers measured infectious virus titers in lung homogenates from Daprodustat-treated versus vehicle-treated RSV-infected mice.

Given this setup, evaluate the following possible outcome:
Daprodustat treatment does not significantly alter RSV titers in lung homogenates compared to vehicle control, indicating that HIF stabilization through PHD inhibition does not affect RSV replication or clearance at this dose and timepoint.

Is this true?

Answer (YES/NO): NO